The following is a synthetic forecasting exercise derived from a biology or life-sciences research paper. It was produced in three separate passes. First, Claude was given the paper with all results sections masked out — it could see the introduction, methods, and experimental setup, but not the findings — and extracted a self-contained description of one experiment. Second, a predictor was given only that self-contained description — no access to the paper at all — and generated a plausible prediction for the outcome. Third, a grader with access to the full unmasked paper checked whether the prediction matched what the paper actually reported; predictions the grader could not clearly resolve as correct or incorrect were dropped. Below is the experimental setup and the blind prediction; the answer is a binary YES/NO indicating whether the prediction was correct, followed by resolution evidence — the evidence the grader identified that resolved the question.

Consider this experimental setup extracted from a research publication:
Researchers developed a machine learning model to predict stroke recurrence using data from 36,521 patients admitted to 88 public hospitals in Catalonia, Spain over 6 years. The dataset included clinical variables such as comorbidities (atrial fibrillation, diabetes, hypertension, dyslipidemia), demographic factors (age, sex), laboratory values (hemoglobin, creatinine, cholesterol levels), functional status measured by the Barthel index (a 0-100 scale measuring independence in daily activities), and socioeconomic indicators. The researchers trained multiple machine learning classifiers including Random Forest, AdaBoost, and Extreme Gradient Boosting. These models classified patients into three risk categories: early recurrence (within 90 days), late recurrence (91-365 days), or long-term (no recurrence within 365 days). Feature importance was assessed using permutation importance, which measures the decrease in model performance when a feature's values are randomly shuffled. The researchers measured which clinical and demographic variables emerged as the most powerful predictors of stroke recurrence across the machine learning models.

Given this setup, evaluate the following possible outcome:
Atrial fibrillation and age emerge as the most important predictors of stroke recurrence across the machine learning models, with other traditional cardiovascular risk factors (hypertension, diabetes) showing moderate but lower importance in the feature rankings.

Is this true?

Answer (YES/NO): NO